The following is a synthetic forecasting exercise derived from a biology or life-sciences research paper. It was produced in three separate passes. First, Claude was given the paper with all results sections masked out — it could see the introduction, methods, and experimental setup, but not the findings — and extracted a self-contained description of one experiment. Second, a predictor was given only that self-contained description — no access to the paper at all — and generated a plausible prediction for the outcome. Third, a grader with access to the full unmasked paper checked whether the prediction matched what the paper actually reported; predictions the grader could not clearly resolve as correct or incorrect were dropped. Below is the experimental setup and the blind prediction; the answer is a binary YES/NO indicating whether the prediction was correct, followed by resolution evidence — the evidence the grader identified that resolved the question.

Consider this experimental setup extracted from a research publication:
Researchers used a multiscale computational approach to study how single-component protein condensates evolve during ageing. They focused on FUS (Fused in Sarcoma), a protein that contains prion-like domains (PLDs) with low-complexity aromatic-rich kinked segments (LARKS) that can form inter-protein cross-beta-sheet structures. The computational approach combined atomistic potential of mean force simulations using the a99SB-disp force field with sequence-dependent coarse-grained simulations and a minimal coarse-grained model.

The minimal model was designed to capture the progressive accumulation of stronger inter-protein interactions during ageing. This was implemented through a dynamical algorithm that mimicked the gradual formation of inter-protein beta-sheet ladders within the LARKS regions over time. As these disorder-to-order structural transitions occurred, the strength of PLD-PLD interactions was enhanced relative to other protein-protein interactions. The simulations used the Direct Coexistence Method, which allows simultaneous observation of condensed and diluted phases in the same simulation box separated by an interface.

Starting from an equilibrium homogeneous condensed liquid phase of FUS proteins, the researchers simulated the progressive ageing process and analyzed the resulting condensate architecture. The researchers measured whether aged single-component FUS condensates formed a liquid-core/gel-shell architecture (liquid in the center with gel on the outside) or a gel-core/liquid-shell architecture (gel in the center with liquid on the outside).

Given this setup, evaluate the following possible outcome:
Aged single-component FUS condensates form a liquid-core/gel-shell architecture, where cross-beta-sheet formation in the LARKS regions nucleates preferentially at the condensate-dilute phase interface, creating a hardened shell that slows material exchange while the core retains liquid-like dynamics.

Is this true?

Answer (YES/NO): YES